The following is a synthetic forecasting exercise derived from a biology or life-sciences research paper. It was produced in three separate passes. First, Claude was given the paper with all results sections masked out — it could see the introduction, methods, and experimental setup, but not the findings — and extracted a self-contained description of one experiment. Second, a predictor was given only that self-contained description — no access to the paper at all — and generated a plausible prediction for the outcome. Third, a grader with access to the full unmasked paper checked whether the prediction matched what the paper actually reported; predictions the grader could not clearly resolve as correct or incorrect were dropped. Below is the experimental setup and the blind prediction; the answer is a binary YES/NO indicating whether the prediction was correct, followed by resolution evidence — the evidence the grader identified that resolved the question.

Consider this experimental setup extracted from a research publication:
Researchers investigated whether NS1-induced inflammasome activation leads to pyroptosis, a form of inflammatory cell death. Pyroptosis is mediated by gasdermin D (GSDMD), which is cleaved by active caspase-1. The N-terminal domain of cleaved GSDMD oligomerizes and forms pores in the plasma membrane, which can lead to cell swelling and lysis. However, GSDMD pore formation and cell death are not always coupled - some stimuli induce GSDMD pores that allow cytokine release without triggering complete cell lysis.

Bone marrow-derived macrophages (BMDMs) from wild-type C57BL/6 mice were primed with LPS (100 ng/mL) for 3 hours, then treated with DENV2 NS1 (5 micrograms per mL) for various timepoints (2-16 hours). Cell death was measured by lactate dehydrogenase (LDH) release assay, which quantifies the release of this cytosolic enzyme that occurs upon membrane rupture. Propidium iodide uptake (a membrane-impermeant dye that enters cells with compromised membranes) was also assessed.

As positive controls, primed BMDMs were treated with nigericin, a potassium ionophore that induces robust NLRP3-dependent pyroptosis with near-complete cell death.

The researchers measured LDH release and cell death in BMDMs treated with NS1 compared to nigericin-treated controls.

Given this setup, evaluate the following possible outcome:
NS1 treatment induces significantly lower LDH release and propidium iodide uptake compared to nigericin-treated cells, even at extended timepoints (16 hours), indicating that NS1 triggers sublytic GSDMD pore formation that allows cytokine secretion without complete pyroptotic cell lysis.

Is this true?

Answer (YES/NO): YES